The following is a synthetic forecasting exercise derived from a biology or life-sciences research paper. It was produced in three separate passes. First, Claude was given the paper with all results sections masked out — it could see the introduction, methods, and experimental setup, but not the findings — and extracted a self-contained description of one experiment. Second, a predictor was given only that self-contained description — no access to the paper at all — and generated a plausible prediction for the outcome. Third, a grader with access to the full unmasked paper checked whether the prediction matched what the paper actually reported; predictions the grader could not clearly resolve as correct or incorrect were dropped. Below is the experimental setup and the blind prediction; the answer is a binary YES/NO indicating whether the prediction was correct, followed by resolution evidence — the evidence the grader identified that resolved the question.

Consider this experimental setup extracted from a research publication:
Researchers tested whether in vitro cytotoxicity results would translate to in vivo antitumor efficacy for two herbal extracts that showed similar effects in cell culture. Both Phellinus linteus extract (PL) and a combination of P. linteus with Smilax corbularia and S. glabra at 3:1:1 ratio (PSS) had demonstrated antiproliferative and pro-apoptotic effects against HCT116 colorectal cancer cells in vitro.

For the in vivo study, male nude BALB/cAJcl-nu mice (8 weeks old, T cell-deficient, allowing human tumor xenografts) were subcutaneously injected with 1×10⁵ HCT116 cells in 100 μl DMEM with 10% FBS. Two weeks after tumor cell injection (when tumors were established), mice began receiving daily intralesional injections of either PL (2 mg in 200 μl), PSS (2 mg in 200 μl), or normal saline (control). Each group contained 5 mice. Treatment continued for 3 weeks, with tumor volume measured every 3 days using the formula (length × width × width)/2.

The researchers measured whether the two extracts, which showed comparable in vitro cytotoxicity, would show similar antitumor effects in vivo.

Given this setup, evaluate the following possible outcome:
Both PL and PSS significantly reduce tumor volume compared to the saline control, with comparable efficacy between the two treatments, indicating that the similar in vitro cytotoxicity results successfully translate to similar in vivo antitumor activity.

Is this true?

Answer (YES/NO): NO